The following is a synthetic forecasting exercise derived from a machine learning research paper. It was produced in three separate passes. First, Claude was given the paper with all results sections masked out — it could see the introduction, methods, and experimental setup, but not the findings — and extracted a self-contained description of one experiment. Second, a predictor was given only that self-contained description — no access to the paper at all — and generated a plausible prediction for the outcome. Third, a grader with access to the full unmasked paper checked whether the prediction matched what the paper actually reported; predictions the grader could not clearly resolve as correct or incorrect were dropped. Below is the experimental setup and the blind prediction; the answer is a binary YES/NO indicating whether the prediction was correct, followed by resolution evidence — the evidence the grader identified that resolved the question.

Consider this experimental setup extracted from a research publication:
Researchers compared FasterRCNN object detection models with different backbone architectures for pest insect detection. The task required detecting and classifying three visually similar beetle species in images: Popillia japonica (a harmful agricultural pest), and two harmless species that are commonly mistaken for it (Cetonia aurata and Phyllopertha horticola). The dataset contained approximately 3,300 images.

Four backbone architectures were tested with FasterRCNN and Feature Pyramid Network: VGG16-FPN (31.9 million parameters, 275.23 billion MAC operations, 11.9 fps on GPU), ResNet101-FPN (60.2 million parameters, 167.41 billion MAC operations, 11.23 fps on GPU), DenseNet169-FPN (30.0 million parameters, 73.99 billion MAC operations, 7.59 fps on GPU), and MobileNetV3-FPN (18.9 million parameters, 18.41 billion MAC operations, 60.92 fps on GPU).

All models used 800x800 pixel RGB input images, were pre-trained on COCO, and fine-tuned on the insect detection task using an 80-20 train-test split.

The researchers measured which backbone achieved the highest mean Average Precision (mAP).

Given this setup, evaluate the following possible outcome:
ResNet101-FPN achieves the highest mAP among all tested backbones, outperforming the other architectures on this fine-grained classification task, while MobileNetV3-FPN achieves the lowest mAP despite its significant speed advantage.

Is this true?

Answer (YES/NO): NO